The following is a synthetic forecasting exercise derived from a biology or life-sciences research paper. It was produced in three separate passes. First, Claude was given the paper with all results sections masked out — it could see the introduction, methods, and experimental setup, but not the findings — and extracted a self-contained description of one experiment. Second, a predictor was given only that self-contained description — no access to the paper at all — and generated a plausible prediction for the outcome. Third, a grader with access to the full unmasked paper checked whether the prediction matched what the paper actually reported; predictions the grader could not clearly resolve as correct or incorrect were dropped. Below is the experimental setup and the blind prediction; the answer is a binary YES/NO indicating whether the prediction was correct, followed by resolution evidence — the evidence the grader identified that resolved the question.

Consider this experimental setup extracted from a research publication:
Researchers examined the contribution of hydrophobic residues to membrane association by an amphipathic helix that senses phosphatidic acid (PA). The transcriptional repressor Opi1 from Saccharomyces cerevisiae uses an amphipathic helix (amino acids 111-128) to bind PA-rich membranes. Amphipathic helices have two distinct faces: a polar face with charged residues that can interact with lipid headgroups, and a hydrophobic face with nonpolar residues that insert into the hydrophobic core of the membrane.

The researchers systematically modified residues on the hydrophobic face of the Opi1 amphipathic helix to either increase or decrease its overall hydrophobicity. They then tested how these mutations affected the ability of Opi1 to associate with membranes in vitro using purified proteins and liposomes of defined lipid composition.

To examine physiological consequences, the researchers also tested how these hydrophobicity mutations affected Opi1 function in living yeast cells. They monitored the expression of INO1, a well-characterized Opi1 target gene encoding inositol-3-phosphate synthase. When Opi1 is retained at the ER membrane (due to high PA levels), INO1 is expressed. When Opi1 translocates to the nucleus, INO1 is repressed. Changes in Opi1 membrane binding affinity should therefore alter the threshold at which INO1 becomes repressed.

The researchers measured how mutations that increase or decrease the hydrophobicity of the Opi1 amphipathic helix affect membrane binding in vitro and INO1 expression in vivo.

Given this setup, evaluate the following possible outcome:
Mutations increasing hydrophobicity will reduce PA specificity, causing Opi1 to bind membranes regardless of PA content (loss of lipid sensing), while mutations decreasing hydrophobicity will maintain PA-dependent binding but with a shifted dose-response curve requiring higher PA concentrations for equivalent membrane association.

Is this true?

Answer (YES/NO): NO